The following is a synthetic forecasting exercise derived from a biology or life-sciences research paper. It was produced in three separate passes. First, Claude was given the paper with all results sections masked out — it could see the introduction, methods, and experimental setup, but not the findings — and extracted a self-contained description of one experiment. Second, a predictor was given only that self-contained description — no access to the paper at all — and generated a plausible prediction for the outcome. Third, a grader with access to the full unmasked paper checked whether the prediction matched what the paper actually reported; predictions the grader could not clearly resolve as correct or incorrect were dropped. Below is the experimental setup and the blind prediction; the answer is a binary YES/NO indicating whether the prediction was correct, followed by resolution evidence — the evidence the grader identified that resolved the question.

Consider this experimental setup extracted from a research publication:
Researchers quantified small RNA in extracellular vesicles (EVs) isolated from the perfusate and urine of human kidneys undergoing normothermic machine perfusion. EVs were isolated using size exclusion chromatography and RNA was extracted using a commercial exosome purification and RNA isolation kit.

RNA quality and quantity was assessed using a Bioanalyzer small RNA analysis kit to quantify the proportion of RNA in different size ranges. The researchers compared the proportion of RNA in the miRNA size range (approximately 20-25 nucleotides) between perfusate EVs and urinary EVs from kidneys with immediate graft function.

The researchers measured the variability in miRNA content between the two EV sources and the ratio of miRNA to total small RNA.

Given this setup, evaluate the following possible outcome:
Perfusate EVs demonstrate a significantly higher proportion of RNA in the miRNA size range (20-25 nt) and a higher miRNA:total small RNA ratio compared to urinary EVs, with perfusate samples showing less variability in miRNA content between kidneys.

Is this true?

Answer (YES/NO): NO